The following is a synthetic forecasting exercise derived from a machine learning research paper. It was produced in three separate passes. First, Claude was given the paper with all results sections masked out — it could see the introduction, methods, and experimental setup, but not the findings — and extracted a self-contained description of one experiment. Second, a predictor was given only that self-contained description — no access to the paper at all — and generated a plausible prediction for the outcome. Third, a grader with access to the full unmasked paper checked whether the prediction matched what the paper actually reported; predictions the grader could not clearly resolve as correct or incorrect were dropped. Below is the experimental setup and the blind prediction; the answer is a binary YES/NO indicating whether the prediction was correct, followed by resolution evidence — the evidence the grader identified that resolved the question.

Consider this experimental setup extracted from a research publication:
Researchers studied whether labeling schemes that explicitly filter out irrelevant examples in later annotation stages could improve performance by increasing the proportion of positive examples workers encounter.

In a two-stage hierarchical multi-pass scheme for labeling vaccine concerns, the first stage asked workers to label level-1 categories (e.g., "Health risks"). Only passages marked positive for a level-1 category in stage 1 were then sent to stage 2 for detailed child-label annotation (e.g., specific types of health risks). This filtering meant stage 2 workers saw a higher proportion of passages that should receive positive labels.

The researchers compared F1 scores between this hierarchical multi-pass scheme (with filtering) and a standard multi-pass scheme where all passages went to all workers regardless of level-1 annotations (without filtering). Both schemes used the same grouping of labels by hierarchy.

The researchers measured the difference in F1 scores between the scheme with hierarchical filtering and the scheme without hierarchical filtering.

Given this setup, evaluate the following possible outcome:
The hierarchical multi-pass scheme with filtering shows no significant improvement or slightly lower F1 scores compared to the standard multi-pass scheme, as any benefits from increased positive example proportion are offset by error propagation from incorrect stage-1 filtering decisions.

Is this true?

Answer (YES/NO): NO